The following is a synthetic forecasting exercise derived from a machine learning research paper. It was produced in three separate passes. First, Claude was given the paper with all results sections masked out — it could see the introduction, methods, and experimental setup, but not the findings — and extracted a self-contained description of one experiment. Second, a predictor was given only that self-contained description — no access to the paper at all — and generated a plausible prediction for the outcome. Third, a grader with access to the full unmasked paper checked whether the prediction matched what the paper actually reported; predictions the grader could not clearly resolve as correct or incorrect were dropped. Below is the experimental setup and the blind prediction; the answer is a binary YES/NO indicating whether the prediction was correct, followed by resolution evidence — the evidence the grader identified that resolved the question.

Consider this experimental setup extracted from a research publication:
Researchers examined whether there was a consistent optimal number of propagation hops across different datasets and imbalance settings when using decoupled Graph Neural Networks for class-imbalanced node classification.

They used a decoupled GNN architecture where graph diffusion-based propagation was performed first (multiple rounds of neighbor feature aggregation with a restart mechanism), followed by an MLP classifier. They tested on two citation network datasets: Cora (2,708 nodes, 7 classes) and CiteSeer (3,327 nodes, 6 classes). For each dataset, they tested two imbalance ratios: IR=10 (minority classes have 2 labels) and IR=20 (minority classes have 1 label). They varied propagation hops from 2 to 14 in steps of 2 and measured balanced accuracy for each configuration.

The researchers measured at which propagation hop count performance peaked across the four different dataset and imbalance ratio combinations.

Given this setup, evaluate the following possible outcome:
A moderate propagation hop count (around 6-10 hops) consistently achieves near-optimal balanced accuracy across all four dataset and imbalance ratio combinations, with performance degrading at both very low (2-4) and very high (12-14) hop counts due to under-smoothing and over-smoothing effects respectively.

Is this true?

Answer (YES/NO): NO